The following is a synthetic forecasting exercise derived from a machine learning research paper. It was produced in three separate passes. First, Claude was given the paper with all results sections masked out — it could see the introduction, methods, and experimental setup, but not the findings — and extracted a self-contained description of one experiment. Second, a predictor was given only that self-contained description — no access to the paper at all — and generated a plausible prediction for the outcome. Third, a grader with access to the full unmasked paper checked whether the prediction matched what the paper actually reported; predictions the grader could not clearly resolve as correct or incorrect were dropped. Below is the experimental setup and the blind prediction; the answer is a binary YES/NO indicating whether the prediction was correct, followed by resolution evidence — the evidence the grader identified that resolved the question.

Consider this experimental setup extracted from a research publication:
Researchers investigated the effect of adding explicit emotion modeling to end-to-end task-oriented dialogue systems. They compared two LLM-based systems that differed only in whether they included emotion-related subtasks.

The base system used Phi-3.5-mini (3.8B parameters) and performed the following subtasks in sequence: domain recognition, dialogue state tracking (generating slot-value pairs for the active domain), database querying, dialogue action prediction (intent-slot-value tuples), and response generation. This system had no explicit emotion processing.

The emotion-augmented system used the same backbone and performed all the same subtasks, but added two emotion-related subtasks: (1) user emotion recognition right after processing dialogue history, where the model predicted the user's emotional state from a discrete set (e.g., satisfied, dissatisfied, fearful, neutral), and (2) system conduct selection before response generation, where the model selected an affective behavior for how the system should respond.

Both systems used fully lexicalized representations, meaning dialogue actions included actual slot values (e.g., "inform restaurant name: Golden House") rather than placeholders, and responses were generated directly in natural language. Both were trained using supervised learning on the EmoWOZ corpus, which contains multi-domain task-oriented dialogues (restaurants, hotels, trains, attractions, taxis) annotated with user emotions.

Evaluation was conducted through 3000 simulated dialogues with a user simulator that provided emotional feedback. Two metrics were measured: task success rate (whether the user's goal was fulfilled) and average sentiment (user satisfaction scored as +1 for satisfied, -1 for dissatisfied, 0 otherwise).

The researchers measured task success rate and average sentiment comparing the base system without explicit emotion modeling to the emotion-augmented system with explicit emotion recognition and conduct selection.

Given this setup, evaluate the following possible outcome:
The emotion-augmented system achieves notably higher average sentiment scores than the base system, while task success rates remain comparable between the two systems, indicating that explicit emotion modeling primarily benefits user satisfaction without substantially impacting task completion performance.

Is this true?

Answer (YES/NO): NO